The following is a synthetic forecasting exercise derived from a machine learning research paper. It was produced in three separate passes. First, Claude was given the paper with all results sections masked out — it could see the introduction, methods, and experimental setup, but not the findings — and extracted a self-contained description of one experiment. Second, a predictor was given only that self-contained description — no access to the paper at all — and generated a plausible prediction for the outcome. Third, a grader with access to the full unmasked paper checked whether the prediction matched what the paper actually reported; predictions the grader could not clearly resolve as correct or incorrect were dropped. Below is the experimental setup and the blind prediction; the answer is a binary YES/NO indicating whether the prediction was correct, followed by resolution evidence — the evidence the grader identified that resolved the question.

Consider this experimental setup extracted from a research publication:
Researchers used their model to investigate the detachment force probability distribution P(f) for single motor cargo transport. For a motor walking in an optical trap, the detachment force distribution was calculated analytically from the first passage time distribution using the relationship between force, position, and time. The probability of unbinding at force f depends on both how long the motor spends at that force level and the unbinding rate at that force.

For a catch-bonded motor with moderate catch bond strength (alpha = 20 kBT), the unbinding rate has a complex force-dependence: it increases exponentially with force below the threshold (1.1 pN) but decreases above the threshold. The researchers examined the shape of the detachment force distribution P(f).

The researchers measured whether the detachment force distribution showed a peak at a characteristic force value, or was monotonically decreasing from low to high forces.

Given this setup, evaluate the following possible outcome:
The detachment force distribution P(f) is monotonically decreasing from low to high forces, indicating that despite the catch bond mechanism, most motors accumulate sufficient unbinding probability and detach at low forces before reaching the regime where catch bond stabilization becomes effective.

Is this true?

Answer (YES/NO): NO